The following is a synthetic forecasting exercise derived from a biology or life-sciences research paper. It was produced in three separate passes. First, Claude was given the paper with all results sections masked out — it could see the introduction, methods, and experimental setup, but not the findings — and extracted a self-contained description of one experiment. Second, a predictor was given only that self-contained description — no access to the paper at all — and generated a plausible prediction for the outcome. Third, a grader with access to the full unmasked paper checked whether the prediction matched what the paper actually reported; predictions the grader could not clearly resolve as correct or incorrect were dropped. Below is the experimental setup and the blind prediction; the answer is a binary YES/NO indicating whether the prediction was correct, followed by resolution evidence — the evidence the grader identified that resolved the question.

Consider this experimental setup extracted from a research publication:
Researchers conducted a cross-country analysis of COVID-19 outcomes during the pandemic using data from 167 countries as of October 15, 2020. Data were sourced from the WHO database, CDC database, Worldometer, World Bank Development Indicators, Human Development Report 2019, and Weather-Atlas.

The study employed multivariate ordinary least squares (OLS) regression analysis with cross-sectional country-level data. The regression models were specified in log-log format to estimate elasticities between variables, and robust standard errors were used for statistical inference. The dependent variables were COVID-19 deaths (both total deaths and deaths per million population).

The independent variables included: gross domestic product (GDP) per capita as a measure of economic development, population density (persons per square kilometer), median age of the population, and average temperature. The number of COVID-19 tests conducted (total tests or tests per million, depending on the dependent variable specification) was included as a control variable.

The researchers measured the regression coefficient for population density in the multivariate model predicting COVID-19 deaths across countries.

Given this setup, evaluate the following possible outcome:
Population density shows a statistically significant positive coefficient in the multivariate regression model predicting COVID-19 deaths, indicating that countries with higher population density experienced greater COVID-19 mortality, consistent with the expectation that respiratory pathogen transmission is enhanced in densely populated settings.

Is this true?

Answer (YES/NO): NO